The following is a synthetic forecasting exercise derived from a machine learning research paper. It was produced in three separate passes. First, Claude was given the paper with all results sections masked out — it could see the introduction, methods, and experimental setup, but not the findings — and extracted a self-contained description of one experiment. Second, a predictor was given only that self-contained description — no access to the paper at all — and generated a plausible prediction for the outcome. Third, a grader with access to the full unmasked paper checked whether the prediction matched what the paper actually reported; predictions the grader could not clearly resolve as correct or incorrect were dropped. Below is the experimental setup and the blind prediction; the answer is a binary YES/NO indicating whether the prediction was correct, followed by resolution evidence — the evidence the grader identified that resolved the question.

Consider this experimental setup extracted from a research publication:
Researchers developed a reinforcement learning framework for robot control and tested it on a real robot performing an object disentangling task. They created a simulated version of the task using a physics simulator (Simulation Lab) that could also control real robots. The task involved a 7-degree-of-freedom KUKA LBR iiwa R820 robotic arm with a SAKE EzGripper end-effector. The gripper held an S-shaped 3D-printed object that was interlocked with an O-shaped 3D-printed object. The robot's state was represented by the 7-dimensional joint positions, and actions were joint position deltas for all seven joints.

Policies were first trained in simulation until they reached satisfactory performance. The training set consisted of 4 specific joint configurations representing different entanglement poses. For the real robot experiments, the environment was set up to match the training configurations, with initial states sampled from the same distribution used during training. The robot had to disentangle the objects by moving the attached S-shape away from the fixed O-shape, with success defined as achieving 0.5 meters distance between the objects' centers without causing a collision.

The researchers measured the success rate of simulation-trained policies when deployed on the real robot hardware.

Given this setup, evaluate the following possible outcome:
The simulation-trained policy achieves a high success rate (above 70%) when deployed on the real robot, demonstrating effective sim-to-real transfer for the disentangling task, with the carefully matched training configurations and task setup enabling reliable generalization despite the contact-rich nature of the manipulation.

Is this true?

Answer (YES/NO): YES